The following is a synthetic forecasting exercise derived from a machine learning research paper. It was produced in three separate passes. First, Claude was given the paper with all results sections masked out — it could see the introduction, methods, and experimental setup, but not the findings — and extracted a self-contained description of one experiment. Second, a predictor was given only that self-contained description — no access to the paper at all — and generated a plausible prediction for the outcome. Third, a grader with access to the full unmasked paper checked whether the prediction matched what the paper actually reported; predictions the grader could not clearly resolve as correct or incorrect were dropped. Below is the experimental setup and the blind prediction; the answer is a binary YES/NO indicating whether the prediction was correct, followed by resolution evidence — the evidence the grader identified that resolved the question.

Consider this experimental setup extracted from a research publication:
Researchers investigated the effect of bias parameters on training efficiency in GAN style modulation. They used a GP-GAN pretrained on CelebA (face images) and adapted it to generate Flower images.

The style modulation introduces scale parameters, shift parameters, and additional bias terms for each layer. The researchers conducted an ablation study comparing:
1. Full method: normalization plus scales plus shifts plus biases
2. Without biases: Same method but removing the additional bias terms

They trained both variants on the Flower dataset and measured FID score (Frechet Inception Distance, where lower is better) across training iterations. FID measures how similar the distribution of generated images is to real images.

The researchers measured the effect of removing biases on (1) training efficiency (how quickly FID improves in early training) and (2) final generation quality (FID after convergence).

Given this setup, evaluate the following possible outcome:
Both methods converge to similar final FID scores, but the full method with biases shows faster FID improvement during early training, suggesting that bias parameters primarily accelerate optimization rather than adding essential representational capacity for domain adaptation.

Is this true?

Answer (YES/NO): YES